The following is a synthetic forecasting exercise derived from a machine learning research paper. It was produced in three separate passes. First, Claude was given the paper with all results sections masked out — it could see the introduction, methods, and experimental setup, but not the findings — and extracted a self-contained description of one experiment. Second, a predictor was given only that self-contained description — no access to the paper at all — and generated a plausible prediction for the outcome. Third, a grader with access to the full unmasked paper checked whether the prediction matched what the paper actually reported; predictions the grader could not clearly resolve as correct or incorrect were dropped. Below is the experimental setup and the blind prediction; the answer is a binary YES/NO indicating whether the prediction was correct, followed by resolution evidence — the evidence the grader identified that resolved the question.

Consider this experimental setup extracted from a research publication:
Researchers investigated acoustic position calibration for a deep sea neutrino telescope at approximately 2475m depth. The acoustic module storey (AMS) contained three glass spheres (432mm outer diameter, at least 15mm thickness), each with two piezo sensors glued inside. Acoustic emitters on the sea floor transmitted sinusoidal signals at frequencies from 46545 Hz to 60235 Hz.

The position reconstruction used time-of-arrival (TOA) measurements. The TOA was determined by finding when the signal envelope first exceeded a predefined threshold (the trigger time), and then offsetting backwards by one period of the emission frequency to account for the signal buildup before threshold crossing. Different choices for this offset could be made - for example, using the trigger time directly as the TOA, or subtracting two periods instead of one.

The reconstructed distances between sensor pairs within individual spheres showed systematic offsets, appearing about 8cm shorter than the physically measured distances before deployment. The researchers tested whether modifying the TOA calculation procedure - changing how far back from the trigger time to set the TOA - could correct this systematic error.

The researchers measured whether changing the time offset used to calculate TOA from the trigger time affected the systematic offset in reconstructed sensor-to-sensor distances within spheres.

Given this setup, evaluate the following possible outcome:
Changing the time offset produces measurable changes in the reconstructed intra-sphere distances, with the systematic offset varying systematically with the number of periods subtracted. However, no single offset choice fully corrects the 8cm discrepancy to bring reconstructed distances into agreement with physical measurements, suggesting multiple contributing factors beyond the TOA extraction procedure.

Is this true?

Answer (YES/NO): NO